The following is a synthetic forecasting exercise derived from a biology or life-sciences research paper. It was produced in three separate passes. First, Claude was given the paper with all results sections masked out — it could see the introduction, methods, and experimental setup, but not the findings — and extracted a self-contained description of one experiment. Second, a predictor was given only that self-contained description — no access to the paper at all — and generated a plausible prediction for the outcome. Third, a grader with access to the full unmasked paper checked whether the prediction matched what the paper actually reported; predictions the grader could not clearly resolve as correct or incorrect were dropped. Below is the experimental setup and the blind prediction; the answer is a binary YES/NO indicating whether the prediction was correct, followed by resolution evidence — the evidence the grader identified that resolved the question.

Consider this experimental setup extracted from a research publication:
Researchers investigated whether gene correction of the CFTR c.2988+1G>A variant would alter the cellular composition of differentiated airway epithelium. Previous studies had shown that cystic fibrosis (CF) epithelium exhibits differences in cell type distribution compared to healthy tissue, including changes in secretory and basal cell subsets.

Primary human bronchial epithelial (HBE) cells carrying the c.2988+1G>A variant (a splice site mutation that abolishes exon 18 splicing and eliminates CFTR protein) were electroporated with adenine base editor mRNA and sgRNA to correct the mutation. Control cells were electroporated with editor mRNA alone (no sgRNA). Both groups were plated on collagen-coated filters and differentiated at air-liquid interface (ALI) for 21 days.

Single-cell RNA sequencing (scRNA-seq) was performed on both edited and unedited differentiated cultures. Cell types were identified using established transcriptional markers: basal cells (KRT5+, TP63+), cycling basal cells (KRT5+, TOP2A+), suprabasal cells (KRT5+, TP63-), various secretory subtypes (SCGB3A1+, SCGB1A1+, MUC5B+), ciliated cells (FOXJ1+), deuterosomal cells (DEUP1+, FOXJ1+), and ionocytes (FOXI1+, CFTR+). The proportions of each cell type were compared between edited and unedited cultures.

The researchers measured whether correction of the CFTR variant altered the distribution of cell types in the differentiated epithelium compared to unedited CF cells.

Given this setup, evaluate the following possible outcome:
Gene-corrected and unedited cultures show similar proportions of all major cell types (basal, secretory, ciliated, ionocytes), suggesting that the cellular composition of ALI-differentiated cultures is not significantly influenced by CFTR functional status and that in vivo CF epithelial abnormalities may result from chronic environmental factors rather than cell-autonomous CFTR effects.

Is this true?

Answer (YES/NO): NO